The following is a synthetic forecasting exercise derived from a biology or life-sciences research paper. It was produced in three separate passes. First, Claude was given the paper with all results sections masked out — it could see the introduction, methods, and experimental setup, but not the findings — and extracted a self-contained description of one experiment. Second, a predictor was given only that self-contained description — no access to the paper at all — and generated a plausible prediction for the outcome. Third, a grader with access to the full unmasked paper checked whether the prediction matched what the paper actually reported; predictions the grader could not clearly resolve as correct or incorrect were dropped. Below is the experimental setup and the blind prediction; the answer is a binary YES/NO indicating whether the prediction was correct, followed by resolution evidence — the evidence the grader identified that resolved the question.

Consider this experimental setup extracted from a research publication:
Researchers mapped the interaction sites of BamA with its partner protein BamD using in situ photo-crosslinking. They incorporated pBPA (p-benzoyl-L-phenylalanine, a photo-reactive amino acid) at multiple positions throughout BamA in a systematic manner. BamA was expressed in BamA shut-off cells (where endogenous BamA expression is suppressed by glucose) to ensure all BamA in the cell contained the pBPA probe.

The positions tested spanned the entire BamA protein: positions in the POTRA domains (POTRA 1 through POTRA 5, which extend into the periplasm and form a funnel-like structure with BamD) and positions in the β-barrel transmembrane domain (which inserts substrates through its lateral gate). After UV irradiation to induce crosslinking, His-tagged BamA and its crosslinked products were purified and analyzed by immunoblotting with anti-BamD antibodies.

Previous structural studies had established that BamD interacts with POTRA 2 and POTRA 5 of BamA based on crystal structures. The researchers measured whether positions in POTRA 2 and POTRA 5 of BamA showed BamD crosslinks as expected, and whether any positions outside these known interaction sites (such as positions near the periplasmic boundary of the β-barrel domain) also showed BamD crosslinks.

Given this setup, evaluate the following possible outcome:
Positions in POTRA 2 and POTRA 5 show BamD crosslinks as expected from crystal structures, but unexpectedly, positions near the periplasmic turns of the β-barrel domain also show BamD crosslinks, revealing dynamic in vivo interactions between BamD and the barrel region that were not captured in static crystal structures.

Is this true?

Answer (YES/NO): YES